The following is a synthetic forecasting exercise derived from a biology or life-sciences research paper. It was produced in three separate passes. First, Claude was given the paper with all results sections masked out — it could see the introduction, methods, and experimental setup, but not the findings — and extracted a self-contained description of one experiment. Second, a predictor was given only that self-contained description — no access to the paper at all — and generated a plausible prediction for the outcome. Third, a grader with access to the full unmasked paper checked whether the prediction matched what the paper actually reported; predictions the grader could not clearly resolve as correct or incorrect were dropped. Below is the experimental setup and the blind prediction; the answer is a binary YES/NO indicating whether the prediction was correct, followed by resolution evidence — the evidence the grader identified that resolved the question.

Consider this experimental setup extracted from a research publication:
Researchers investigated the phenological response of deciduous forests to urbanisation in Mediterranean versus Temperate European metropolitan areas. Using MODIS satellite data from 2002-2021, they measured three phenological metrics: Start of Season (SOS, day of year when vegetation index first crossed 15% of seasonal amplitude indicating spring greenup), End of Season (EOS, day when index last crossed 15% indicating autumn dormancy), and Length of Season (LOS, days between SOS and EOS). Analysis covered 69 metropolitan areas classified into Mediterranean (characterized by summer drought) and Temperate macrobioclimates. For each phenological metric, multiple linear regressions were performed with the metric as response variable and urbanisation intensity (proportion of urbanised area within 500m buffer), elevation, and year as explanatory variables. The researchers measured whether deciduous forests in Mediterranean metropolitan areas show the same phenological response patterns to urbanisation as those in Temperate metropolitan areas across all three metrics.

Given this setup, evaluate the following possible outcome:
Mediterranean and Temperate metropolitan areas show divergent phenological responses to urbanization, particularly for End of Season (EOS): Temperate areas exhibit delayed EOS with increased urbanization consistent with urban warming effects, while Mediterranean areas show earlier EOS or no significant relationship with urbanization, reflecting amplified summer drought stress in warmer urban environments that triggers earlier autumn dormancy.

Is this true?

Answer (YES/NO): NO